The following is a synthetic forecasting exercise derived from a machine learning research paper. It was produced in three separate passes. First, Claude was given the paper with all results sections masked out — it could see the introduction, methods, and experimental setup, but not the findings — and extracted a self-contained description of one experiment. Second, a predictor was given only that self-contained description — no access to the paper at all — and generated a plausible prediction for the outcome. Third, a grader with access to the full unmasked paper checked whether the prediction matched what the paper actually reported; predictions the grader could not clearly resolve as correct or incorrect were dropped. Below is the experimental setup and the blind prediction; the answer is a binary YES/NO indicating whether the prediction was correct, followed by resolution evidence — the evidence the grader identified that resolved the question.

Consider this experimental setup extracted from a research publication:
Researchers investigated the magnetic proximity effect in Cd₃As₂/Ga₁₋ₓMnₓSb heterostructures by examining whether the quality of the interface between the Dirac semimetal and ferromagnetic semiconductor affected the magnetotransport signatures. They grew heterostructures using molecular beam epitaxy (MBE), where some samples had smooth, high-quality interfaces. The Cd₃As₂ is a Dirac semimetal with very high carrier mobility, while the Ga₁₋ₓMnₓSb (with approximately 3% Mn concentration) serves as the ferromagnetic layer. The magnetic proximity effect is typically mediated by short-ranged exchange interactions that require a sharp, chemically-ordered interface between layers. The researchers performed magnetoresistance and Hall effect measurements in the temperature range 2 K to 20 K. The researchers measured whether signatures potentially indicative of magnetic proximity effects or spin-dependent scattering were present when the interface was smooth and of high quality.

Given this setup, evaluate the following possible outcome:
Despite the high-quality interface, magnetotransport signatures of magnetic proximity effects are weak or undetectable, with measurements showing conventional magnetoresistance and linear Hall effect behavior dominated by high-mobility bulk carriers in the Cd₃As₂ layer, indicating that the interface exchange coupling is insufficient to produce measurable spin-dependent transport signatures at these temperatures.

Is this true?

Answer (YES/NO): NO